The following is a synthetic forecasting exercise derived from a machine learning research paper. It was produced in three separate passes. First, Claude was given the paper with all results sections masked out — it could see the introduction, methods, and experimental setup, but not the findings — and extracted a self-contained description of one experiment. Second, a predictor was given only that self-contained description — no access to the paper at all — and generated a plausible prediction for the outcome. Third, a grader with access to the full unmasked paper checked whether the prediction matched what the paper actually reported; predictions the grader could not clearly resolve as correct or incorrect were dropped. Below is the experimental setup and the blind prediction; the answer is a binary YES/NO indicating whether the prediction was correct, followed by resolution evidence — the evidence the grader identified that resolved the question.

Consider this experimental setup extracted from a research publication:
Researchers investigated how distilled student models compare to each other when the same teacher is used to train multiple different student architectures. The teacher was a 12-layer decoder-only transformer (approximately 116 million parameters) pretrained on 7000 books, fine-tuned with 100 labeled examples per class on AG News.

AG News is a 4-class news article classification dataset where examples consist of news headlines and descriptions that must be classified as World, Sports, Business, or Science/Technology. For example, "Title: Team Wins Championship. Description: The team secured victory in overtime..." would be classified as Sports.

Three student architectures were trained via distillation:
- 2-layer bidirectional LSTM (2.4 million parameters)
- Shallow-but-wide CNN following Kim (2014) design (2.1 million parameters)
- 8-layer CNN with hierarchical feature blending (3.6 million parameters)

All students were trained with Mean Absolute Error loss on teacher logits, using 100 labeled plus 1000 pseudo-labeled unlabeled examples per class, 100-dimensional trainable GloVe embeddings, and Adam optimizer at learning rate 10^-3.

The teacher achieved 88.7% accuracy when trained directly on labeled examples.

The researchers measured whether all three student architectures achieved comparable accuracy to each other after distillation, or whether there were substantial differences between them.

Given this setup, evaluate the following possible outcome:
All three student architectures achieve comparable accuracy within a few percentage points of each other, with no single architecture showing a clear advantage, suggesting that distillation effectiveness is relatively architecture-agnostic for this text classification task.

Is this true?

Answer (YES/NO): YES